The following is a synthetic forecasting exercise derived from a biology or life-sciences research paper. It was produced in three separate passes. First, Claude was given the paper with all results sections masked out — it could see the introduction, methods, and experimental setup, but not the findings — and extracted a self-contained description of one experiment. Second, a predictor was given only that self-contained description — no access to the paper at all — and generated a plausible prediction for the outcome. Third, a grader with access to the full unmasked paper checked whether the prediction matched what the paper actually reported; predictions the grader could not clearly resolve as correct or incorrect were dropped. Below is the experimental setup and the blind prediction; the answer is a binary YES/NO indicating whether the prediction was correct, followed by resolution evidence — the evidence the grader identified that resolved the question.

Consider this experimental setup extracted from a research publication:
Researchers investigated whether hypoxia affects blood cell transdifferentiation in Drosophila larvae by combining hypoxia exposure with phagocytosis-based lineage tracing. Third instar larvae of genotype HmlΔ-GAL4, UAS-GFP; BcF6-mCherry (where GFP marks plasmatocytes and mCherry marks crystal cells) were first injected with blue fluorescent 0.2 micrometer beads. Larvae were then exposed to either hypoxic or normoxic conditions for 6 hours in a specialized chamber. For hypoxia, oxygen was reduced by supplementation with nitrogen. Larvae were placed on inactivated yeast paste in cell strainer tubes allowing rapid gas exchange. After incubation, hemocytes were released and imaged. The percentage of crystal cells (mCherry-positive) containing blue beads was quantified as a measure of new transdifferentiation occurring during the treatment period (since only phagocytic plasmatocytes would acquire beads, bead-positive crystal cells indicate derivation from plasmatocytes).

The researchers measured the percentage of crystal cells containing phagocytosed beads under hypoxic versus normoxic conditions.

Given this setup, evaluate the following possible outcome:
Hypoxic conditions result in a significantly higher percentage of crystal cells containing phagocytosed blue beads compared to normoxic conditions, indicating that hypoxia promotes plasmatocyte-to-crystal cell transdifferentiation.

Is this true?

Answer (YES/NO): NO